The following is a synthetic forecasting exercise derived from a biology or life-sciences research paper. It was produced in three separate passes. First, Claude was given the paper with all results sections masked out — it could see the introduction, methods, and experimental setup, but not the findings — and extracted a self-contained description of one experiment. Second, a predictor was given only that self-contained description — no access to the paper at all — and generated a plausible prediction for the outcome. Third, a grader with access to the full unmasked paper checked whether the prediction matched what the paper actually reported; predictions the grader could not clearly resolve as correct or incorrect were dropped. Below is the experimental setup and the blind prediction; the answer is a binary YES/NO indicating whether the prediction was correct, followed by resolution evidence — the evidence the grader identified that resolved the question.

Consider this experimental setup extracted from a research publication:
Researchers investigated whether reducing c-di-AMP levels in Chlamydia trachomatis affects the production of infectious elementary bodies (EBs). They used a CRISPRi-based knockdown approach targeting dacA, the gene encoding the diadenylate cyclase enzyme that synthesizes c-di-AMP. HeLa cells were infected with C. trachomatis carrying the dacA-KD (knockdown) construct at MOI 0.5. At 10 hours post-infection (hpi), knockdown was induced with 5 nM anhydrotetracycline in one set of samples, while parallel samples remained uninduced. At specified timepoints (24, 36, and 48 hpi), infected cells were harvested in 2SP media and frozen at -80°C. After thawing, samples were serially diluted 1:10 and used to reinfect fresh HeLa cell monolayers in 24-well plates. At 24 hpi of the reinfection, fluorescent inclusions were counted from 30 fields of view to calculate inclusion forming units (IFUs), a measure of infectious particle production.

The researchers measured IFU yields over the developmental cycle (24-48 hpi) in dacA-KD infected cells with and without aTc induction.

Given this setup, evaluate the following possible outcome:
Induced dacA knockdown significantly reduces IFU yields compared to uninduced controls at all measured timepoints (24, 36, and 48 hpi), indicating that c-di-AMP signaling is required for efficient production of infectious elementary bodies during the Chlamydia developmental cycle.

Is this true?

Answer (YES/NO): NO